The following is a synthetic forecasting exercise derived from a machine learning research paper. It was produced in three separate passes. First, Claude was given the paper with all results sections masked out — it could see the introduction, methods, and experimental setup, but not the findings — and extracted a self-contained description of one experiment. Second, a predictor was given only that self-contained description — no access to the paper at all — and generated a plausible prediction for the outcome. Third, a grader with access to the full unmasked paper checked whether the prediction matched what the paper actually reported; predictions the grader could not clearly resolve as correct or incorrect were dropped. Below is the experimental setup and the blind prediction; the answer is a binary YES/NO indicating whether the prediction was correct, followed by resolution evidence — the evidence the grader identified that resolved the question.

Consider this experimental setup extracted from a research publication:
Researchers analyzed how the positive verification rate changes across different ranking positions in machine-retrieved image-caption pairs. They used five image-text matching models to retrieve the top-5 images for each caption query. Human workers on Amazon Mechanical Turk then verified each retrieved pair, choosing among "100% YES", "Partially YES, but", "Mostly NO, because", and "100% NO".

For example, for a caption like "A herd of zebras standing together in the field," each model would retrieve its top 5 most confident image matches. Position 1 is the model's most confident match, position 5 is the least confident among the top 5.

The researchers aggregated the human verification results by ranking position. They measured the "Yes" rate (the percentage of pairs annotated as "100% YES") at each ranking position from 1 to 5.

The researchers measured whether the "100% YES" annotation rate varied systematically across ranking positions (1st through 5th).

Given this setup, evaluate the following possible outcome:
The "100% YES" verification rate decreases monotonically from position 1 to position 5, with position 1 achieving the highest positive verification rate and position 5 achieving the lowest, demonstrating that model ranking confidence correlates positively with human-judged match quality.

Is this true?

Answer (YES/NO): YES